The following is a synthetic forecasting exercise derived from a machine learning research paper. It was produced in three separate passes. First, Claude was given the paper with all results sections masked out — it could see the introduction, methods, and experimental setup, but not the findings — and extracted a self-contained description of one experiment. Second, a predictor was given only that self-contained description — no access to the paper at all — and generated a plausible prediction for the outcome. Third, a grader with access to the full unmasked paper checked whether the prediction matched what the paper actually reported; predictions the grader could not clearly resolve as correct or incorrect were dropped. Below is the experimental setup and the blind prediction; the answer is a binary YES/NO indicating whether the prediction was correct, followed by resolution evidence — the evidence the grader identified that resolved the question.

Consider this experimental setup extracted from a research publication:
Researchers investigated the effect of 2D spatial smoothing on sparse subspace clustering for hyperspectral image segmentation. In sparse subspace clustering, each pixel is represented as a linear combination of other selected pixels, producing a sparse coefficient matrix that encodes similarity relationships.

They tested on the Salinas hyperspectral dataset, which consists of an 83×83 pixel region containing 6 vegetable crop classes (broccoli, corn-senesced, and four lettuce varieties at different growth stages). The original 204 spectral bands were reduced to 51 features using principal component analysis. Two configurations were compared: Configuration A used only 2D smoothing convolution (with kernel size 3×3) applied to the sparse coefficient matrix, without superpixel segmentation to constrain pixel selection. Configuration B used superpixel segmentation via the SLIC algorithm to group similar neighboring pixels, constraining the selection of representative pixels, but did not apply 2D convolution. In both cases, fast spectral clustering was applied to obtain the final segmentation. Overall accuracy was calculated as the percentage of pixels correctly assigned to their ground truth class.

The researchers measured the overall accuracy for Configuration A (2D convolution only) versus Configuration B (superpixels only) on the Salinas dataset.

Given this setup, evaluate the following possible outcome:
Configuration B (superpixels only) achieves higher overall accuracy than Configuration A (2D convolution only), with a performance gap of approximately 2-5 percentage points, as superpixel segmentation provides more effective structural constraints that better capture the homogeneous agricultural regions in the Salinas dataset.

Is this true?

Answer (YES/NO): NO